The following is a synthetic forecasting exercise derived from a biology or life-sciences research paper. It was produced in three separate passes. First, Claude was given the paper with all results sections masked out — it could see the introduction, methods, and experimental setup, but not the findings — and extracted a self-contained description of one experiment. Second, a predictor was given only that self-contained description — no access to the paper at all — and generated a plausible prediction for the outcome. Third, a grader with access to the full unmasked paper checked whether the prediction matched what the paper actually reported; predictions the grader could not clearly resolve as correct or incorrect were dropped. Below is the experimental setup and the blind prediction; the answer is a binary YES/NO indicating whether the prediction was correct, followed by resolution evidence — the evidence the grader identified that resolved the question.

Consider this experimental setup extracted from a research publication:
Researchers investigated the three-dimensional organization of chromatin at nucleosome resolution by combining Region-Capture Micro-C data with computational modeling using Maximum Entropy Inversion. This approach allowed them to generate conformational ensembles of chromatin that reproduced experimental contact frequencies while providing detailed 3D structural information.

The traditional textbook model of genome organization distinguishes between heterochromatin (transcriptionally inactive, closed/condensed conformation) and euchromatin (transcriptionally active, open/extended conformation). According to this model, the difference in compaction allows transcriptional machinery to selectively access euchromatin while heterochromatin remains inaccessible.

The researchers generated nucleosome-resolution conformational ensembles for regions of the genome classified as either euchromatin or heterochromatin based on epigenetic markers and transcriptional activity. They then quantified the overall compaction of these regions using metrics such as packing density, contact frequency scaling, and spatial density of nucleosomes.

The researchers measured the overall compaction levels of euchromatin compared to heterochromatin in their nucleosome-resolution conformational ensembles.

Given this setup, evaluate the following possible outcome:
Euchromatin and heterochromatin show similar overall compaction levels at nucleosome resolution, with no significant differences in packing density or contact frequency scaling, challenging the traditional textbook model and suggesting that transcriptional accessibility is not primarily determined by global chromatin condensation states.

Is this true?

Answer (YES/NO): NO